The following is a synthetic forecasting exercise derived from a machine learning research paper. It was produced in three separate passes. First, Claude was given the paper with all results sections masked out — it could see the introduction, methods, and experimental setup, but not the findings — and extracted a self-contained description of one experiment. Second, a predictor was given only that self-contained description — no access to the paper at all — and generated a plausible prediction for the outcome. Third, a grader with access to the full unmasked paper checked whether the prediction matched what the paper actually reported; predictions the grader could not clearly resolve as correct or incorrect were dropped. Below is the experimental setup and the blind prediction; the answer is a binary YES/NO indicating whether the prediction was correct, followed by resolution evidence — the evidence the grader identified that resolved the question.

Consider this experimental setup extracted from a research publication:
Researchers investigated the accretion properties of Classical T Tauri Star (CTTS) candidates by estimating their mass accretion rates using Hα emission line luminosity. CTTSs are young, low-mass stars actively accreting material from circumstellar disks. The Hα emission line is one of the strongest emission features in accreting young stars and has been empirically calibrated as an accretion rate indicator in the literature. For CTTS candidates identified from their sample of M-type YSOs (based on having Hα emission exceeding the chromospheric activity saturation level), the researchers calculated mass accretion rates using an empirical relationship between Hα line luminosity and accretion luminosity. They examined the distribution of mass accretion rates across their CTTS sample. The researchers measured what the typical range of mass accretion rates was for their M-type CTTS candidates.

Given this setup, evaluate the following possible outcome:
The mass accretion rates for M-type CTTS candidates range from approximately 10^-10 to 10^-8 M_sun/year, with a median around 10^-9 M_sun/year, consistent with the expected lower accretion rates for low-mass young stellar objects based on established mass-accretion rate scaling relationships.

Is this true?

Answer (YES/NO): NO